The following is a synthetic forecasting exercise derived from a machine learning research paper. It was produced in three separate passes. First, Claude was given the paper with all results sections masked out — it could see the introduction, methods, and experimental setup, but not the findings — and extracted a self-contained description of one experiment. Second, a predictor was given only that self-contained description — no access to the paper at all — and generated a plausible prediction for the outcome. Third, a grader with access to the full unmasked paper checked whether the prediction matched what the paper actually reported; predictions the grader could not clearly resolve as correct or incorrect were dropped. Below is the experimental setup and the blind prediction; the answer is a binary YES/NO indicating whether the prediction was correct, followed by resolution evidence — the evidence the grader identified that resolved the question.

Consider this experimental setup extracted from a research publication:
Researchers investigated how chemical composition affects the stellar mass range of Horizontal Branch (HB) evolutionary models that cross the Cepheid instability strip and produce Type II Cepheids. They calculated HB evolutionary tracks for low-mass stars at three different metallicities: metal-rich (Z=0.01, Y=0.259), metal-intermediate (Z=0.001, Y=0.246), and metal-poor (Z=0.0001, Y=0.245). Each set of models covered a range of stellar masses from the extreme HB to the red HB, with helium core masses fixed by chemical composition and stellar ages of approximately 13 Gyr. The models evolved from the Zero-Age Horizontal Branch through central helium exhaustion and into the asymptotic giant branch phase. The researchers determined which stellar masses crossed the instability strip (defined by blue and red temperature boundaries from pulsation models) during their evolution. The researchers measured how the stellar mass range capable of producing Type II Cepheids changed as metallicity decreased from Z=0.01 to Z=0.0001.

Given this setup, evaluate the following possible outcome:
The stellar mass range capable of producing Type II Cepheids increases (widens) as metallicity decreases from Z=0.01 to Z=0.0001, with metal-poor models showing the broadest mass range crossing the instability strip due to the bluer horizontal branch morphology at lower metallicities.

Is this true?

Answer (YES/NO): NO